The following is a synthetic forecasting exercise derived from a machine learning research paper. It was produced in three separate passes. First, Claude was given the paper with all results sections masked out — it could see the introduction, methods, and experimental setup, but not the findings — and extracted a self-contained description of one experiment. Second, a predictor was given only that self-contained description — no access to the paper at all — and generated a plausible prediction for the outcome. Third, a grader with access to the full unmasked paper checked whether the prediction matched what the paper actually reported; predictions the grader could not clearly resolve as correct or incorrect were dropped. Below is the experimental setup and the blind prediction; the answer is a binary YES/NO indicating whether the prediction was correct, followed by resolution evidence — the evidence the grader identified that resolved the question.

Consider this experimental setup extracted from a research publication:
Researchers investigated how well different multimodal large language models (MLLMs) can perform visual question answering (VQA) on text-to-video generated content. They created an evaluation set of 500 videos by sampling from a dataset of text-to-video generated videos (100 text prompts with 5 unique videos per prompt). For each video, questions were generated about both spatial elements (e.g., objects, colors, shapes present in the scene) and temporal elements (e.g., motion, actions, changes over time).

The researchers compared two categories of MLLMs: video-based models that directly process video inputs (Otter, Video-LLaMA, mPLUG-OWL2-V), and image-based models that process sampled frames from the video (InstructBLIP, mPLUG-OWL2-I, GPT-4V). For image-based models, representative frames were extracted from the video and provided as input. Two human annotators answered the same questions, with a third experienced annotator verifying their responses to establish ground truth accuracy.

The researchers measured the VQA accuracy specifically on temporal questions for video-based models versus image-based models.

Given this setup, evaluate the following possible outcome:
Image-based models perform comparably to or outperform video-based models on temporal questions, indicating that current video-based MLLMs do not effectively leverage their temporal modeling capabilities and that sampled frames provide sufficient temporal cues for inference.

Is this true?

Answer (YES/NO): YES